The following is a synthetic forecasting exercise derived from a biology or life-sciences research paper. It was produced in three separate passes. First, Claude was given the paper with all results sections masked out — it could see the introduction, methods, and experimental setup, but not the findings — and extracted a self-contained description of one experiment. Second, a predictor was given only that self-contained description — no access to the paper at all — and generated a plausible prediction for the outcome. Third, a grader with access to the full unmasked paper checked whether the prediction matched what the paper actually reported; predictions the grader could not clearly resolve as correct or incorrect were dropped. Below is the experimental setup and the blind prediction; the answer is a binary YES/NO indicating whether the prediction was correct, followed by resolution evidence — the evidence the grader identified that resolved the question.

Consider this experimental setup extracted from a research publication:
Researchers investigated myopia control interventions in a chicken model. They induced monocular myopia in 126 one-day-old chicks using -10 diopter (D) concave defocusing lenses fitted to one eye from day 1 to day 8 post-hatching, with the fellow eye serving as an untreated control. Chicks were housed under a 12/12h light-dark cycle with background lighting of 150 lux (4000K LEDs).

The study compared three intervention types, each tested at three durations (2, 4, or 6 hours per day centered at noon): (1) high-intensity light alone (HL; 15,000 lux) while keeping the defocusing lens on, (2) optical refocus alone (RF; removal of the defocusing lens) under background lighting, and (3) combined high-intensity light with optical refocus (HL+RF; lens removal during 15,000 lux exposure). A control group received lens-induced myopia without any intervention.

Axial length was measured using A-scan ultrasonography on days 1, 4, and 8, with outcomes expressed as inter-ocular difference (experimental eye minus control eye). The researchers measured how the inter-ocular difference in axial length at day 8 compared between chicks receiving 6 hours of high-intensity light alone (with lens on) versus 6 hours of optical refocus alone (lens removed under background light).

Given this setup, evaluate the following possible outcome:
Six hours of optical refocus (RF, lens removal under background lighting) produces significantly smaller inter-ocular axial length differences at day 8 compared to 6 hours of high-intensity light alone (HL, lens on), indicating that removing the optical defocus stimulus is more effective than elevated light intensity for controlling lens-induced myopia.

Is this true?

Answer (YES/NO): NO